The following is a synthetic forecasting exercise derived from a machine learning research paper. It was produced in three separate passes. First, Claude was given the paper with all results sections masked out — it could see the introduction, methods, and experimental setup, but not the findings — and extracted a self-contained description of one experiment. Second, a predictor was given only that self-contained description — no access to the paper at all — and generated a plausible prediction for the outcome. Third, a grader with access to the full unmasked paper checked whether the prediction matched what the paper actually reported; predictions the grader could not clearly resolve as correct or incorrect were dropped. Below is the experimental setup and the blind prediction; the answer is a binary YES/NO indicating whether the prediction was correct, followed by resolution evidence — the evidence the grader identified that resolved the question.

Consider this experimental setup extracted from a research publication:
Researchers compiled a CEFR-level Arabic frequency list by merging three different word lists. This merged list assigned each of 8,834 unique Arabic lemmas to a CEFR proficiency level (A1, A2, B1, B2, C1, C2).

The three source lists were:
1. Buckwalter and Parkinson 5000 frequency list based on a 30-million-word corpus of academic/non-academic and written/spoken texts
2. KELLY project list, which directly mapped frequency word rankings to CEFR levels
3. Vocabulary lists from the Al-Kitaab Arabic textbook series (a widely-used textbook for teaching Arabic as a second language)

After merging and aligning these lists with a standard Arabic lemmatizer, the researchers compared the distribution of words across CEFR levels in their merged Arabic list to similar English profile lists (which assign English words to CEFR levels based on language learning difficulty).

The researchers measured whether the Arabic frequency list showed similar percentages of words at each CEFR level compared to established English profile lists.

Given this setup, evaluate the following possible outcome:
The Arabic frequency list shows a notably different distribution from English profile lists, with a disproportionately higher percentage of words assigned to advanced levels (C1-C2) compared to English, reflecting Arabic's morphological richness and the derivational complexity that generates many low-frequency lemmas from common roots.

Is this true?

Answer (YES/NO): NO